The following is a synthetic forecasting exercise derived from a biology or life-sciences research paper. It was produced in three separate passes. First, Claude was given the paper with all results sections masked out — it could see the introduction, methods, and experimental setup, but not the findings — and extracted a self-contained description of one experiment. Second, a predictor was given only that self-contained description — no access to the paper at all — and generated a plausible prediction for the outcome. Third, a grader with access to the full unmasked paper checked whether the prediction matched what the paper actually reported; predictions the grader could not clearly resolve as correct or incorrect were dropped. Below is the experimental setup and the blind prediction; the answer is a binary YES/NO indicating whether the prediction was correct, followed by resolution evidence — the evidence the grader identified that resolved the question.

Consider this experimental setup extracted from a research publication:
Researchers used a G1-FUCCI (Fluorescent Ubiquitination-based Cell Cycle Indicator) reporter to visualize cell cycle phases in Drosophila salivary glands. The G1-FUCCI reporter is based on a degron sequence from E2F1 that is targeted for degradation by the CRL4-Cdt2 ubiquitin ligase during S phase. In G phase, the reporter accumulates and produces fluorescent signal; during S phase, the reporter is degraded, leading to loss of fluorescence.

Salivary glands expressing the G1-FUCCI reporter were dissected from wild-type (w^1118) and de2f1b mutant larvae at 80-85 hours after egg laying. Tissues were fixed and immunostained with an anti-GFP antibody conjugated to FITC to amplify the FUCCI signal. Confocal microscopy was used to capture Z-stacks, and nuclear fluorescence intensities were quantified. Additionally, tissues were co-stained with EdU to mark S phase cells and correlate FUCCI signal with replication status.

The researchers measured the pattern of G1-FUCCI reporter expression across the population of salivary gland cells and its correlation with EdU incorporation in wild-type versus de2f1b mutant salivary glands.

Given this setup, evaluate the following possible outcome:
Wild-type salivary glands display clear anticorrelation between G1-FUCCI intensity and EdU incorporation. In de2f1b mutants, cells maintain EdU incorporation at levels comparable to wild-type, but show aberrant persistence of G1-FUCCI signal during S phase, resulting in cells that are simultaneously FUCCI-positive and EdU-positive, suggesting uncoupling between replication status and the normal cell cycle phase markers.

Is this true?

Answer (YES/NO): NO